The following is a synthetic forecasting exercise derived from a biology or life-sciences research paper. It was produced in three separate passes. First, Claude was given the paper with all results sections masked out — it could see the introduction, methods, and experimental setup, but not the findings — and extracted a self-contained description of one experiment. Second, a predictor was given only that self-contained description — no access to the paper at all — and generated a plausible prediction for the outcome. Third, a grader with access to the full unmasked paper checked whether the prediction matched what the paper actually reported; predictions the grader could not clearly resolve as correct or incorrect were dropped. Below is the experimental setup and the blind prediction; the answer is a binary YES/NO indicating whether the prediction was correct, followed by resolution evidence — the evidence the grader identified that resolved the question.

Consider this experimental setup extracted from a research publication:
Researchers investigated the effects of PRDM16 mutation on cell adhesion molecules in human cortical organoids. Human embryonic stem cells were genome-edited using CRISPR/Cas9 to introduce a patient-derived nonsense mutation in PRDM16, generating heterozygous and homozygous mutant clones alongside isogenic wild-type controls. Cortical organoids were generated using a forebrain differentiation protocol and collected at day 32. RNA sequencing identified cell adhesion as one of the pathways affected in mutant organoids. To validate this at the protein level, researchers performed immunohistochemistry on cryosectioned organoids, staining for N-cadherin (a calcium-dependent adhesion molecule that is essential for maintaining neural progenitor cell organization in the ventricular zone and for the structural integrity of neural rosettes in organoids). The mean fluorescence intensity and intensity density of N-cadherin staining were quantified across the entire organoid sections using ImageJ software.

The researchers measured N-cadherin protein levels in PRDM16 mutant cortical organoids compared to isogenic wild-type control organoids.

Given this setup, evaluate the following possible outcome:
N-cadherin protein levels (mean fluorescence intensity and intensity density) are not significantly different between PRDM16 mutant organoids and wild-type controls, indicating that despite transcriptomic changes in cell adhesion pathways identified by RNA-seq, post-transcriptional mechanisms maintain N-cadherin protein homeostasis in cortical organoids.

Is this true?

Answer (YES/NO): NO